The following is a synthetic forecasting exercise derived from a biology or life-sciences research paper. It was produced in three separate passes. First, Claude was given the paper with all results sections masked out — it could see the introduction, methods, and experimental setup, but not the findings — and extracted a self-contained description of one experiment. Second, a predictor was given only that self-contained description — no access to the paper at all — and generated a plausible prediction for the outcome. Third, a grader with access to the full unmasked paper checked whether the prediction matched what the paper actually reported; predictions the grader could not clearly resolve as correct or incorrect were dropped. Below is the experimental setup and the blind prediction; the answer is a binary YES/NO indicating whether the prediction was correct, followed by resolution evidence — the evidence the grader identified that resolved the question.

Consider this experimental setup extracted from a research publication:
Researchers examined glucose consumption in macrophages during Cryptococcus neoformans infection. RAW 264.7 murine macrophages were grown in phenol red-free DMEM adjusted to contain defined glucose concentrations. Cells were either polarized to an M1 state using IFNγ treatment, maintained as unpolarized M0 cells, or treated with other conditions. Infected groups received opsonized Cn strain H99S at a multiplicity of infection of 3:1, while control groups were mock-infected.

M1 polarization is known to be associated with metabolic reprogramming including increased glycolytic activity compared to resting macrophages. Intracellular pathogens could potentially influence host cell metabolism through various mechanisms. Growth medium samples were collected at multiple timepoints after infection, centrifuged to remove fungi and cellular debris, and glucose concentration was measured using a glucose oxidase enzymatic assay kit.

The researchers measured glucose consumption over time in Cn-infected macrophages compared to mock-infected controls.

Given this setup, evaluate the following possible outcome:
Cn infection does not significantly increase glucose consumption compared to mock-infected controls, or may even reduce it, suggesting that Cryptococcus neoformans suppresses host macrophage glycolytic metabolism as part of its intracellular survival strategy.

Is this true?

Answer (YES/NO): NO